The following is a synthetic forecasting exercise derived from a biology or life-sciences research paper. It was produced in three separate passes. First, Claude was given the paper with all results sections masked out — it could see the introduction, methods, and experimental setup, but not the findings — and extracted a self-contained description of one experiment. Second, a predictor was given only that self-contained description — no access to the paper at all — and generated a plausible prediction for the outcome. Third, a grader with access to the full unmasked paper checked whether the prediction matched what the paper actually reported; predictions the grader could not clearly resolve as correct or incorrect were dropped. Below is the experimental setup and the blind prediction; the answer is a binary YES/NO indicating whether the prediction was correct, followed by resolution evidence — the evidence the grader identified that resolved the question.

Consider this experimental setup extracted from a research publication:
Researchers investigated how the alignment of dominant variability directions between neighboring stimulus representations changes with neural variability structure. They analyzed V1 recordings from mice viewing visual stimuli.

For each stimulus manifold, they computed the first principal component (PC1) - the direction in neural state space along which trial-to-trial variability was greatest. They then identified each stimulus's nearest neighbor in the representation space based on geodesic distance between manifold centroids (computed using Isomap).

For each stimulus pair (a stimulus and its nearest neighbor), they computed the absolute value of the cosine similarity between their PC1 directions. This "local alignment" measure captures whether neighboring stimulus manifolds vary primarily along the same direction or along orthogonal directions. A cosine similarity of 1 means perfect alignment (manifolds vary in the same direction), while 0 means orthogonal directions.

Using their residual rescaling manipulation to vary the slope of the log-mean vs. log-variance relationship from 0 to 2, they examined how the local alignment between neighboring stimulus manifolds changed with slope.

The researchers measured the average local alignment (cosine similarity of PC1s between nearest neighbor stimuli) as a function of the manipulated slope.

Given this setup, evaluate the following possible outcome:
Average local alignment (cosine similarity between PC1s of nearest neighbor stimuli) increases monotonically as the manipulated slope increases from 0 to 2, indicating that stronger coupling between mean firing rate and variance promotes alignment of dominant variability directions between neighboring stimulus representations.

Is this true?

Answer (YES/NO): NO